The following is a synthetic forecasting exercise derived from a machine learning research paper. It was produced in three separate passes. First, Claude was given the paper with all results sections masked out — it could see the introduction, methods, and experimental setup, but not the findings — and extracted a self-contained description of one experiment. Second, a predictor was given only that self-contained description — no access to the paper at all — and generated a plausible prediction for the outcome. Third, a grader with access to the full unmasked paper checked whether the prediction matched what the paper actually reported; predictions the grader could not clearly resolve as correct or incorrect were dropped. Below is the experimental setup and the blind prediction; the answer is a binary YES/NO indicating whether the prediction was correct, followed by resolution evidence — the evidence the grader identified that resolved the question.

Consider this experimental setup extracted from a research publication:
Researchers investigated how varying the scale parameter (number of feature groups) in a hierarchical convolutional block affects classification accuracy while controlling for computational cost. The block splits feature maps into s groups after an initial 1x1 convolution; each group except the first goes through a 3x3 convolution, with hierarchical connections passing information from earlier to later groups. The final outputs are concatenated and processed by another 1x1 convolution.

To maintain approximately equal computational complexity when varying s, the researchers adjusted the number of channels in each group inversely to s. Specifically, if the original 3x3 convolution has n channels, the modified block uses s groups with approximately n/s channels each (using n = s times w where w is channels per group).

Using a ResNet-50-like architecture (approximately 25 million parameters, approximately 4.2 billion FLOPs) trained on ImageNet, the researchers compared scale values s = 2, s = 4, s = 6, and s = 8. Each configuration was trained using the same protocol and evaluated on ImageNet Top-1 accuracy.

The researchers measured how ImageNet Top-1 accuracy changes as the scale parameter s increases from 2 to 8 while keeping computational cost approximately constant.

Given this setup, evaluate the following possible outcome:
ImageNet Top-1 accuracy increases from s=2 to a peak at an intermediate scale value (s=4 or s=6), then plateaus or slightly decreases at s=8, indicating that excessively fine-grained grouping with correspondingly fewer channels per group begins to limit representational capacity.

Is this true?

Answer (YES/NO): NO